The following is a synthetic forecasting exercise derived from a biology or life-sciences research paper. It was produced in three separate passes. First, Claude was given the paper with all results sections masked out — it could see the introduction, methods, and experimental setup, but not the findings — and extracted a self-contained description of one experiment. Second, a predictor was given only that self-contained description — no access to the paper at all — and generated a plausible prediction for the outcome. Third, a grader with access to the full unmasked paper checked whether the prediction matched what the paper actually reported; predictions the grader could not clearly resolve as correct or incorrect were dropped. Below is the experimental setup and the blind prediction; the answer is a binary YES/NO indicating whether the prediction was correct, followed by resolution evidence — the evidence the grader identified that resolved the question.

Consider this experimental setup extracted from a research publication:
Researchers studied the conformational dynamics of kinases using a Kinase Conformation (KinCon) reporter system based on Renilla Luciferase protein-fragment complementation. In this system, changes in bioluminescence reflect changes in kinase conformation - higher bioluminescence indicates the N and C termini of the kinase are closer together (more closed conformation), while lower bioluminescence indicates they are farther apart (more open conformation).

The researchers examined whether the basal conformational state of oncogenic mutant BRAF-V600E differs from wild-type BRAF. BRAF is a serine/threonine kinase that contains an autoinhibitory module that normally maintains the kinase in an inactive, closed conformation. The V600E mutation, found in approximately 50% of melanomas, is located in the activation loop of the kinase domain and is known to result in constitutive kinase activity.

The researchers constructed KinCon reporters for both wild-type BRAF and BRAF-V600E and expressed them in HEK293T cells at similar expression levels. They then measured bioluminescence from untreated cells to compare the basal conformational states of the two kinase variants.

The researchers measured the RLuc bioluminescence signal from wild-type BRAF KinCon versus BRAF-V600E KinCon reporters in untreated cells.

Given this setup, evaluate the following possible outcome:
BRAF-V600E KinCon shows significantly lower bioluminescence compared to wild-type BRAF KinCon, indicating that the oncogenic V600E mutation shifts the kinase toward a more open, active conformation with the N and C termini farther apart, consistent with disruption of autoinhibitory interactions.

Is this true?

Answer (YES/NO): YES